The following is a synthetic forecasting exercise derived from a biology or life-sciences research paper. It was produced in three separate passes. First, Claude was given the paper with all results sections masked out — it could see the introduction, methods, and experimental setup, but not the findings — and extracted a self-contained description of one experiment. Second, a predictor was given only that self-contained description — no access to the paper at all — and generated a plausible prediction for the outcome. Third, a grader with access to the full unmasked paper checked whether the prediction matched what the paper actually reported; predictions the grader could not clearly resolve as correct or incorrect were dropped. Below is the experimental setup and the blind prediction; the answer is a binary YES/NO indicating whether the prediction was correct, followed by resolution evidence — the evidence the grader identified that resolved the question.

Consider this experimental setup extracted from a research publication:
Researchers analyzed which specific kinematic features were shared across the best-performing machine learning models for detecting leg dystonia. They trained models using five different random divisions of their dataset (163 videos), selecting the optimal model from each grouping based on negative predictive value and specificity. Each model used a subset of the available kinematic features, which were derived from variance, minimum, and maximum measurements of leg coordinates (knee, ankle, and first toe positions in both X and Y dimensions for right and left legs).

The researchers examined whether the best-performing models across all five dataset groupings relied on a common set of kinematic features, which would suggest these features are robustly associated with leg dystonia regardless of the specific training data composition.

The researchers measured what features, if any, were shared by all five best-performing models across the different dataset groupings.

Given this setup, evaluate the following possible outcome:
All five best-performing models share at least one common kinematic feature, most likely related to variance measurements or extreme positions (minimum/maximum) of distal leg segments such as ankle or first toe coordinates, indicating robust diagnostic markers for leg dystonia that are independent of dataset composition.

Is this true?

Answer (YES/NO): YES